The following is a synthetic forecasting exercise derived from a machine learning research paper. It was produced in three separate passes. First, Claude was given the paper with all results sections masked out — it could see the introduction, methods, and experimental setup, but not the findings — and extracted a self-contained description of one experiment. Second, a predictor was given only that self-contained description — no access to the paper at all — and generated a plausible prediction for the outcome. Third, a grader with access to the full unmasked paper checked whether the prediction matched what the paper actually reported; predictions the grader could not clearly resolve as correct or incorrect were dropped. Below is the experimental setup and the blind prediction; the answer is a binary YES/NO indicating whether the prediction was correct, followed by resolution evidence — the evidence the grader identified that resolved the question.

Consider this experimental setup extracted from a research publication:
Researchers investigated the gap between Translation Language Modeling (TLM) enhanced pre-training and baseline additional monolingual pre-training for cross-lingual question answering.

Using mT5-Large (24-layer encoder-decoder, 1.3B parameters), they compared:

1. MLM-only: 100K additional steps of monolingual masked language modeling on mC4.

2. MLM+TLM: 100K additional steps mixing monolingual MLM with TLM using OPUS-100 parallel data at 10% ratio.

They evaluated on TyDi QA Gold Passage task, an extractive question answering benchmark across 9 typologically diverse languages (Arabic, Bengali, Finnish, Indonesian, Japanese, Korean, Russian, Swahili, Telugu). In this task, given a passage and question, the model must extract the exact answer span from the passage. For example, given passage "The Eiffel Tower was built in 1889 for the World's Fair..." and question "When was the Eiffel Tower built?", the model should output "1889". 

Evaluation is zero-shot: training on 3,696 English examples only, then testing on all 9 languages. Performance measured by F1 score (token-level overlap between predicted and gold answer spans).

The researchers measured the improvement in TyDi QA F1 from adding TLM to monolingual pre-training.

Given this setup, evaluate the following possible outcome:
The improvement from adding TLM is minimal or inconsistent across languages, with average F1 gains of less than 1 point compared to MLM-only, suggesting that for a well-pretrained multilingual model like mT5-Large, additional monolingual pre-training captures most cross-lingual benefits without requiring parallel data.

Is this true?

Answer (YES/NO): YES